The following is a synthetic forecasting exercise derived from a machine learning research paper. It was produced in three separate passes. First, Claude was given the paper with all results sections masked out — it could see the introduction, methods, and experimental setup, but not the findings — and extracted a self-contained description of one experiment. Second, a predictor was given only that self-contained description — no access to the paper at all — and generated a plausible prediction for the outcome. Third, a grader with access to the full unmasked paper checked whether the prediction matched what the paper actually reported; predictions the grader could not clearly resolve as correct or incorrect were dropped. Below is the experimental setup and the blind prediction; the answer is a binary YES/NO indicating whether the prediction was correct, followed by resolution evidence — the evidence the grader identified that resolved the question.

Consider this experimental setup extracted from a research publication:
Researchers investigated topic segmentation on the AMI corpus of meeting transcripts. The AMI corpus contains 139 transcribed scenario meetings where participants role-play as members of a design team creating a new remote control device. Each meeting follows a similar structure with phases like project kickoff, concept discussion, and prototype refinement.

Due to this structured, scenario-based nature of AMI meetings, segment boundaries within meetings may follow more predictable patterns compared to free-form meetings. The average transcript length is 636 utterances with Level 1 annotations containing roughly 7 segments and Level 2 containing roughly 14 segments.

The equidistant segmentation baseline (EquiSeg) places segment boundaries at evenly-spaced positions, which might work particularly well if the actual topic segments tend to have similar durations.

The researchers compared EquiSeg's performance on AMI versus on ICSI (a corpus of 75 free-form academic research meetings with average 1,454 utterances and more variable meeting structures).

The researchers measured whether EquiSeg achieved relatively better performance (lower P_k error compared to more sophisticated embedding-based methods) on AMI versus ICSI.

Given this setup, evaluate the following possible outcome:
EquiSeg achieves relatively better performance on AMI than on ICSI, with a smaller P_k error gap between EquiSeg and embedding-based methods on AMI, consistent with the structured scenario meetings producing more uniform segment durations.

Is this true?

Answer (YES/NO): YES